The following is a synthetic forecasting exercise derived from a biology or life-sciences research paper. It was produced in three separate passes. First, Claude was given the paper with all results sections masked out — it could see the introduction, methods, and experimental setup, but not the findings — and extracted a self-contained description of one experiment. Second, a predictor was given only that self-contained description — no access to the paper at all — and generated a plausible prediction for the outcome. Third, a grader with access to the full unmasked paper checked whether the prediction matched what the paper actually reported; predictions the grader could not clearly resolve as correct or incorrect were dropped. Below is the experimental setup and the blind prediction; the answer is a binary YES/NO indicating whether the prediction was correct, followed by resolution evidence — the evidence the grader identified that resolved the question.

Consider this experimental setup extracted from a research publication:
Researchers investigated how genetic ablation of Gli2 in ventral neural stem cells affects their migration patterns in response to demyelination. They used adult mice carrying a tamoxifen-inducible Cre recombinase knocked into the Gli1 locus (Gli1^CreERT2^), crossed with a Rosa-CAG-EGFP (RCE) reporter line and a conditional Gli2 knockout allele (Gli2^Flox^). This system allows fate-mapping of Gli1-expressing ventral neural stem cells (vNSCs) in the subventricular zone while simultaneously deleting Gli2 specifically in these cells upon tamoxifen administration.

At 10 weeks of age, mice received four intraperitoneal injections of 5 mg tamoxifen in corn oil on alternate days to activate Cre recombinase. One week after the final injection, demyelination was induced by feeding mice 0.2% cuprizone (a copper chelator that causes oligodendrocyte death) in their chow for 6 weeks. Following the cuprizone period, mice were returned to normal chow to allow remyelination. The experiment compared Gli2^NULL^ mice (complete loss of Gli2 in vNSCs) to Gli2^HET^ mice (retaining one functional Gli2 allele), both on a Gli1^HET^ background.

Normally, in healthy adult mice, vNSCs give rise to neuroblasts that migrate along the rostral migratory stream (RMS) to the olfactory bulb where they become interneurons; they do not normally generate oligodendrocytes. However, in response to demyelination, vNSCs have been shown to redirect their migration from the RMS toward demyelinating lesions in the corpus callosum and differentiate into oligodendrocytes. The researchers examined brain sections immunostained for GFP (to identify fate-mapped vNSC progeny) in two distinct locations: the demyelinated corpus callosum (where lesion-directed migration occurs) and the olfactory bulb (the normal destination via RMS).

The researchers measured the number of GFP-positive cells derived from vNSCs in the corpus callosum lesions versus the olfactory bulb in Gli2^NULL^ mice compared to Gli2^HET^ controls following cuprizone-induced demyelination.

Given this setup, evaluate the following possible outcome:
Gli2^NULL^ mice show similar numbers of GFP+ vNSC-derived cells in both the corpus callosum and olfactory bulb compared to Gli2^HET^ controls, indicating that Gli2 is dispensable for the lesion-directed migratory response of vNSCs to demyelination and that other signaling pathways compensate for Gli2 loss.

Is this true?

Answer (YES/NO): NO